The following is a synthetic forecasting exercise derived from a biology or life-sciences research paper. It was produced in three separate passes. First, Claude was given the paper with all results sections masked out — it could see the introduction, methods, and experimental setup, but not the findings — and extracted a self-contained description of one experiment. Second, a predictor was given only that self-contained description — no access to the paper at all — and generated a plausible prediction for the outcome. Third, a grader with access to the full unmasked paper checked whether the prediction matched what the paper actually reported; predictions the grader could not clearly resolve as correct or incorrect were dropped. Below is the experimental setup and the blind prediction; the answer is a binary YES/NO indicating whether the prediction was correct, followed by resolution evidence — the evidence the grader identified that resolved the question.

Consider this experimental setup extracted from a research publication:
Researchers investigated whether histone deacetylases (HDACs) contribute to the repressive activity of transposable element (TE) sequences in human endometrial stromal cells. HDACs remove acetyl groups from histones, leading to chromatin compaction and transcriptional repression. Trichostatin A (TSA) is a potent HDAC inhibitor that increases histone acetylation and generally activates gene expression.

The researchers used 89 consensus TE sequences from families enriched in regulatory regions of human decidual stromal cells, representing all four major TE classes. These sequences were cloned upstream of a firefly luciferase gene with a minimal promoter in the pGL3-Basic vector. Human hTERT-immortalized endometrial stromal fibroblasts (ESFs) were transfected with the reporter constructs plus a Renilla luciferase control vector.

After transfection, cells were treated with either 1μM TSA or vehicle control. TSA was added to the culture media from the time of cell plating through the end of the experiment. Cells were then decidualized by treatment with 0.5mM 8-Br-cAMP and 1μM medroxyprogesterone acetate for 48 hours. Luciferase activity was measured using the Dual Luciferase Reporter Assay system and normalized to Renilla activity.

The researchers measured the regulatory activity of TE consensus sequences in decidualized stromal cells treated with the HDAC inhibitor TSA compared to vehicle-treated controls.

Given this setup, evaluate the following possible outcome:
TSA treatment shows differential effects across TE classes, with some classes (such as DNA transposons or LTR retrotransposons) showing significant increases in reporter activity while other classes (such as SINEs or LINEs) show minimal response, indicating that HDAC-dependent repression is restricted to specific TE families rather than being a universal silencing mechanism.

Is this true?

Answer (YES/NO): NO